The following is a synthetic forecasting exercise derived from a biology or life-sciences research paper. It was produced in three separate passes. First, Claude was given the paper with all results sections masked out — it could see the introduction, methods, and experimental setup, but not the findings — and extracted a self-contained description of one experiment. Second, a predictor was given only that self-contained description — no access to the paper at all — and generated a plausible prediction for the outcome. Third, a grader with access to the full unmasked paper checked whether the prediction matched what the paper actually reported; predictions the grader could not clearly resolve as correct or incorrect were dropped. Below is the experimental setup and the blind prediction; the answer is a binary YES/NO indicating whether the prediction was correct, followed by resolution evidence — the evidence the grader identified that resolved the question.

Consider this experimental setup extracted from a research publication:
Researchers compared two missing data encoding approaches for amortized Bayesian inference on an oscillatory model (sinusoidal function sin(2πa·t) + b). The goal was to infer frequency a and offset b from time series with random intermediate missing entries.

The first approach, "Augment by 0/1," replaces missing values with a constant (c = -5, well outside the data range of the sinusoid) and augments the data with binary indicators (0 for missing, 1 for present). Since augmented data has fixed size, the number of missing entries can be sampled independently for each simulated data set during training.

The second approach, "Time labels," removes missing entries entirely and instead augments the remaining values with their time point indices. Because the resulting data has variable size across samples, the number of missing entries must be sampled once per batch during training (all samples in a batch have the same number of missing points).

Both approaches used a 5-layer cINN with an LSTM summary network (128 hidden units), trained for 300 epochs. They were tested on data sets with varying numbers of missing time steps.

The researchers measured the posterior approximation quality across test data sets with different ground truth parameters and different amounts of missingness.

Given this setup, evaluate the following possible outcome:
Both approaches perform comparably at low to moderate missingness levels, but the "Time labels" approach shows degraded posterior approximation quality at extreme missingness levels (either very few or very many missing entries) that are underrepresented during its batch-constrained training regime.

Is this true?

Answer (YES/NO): NO